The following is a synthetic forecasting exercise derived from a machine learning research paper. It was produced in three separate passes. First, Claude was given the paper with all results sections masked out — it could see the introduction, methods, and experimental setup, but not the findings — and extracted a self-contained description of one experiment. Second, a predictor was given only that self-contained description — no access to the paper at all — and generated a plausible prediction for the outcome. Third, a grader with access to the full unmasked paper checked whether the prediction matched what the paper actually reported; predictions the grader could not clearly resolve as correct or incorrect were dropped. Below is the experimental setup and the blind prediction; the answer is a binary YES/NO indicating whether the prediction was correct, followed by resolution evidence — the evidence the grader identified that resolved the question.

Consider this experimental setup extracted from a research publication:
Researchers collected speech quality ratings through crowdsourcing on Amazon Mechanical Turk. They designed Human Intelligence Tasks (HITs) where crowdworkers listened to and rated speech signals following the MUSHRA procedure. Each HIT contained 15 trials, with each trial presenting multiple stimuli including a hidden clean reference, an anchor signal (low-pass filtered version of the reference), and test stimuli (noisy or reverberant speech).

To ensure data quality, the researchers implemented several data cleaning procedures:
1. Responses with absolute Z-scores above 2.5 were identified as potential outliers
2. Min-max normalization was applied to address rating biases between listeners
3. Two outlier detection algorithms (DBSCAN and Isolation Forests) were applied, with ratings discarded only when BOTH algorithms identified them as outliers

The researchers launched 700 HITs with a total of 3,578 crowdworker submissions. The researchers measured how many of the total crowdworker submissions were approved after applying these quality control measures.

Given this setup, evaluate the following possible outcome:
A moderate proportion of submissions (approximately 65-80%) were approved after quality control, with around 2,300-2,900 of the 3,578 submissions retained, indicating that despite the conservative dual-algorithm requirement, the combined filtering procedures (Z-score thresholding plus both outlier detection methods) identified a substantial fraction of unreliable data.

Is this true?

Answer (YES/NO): NO